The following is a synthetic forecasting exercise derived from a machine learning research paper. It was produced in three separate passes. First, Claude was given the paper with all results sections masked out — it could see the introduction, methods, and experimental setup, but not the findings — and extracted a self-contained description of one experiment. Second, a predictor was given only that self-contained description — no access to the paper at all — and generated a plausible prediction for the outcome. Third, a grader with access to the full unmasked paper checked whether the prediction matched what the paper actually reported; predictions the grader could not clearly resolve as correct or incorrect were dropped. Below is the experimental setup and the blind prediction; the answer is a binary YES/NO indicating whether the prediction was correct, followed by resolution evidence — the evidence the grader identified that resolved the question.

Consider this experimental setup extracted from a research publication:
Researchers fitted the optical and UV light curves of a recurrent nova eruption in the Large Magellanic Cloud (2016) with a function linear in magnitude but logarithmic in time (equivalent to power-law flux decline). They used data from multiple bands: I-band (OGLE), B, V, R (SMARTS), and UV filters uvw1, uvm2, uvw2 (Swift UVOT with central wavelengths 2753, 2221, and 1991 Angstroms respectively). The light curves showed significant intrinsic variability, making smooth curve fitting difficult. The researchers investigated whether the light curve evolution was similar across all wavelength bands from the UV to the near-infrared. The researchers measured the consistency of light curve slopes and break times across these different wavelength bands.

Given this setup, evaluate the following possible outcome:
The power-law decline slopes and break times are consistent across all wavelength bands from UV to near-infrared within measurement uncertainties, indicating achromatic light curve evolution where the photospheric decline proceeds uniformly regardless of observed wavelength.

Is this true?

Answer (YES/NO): YES